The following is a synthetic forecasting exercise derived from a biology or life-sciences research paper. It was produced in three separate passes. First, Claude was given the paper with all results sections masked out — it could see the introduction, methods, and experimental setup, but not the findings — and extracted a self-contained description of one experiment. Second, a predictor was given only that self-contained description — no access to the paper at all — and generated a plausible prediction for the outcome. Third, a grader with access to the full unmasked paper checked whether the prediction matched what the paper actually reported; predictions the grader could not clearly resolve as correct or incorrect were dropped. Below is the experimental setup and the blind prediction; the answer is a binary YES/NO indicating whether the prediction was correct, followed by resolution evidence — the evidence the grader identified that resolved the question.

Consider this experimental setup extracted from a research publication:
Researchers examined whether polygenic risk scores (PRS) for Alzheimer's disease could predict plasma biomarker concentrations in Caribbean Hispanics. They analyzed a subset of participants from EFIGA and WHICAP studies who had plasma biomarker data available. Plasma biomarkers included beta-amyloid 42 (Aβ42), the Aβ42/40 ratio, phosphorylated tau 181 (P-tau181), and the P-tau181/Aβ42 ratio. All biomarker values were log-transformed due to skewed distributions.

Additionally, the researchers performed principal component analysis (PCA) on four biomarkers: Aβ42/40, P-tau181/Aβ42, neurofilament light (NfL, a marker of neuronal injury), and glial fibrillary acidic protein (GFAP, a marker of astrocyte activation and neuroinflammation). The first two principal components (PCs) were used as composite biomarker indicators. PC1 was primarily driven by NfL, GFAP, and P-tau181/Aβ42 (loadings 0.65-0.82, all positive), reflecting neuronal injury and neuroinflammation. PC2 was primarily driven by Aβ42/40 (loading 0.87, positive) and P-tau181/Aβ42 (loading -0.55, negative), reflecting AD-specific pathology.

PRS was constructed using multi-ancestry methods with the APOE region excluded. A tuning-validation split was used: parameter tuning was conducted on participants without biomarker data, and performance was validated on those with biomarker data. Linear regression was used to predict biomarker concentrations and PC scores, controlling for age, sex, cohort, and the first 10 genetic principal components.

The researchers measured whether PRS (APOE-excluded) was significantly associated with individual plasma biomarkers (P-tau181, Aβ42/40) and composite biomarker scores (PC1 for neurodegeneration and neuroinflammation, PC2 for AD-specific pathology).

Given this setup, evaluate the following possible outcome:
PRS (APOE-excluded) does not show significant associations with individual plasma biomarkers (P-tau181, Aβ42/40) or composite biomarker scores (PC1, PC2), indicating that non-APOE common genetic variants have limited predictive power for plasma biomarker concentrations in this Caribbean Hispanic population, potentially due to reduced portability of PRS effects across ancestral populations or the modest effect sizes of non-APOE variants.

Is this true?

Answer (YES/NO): NO